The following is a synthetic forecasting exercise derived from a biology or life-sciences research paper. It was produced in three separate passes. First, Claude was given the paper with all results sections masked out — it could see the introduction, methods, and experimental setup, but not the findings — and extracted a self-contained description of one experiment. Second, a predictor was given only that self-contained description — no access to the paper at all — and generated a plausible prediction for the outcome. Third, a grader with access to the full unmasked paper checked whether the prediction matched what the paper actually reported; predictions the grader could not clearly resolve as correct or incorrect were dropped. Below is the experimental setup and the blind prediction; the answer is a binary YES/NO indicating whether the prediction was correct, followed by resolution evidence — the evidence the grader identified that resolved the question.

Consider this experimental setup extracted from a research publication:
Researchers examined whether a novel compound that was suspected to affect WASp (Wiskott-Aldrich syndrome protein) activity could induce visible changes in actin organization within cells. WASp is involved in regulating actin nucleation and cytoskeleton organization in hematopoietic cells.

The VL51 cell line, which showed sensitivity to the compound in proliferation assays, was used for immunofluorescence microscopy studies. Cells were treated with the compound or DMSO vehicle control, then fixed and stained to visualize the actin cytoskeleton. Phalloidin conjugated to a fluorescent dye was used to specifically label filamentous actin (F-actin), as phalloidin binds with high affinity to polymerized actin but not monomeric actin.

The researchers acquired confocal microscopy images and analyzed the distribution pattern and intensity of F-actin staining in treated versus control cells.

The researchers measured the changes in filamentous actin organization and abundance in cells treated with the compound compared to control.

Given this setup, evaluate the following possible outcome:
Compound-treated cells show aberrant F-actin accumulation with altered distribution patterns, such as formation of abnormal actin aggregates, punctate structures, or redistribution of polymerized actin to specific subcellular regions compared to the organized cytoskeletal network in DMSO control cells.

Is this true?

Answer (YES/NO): NO